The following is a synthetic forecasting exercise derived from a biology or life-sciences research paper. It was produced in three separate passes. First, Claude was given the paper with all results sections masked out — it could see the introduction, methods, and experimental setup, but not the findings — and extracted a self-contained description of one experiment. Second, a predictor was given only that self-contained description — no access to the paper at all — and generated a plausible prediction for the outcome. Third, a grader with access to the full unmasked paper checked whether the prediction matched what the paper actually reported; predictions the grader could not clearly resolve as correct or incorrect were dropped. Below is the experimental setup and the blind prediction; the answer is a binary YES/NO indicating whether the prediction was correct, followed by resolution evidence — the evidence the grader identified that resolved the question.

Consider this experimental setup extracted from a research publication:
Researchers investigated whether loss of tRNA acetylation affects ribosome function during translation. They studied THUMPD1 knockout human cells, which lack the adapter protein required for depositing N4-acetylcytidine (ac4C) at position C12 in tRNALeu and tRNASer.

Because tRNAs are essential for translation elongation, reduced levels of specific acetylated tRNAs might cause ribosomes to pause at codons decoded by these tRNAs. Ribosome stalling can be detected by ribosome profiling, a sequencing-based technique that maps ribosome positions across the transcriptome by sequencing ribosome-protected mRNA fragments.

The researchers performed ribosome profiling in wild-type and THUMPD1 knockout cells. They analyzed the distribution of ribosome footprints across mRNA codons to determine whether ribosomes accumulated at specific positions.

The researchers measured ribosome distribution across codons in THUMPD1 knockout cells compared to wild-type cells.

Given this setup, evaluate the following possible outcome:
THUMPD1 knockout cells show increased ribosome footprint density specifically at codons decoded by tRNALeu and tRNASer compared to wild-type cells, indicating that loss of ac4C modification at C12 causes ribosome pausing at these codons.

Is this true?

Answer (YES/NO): NO